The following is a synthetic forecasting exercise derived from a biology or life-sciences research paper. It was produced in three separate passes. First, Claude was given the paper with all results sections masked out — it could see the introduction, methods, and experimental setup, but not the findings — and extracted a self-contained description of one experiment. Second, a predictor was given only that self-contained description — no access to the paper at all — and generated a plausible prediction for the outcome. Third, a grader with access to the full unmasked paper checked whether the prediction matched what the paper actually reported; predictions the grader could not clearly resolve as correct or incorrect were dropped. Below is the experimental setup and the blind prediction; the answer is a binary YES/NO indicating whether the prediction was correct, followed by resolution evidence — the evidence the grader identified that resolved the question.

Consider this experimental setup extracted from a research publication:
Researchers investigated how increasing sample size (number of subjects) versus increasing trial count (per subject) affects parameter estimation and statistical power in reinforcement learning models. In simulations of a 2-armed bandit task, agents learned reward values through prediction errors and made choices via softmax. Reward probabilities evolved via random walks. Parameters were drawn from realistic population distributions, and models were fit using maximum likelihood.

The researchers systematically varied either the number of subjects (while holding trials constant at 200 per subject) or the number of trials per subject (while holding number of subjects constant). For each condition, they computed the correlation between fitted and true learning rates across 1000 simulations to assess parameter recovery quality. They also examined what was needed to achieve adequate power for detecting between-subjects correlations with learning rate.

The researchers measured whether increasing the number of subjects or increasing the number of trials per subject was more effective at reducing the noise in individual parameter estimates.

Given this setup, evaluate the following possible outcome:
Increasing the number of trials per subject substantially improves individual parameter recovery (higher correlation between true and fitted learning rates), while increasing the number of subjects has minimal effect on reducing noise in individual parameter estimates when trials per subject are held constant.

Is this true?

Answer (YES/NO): YES